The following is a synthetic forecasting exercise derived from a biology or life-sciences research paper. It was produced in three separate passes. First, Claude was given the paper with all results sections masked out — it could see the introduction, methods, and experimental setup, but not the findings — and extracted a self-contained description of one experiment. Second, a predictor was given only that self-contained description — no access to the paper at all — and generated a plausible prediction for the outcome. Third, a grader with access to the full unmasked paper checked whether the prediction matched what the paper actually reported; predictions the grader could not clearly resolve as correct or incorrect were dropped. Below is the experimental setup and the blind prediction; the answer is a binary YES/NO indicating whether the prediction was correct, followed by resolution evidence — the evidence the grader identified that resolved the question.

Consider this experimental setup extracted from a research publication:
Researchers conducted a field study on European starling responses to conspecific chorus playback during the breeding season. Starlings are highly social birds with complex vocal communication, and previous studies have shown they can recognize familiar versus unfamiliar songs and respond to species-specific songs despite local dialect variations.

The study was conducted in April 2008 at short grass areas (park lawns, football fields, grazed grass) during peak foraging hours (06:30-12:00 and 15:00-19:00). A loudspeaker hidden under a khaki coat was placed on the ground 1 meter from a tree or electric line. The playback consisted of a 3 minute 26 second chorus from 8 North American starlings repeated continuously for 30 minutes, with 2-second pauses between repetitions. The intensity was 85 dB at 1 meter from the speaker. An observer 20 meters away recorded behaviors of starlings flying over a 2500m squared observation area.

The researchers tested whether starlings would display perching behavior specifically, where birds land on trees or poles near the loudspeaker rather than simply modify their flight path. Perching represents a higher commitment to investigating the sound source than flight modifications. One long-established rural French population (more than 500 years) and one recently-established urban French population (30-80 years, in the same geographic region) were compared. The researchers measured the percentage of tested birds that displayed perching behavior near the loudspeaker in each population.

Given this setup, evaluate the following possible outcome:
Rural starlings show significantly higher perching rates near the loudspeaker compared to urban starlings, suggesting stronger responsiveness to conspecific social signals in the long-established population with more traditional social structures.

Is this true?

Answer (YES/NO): NO